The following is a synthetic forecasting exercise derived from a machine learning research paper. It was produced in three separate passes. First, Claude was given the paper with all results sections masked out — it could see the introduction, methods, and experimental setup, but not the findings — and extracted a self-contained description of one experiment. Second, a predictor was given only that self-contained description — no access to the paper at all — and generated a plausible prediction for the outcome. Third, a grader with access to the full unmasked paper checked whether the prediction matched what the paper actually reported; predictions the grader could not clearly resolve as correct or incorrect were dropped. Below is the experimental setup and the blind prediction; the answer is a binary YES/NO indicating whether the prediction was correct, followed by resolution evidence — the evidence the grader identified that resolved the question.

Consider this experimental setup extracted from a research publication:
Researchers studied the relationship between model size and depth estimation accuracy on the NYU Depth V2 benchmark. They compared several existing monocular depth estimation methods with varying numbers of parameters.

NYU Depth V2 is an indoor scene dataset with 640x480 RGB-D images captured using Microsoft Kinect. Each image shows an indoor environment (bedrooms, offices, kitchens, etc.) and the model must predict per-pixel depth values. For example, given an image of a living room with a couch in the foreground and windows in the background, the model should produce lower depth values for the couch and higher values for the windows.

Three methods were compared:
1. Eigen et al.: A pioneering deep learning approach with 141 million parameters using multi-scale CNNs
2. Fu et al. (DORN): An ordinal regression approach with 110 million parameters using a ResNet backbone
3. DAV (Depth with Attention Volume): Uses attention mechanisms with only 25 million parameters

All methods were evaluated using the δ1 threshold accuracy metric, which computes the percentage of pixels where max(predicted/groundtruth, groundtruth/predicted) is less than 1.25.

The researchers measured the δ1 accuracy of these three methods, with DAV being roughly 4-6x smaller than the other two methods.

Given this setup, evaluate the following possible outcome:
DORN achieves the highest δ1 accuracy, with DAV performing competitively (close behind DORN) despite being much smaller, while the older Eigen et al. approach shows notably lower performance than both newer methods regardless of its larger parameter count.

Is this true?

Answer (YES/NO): NO